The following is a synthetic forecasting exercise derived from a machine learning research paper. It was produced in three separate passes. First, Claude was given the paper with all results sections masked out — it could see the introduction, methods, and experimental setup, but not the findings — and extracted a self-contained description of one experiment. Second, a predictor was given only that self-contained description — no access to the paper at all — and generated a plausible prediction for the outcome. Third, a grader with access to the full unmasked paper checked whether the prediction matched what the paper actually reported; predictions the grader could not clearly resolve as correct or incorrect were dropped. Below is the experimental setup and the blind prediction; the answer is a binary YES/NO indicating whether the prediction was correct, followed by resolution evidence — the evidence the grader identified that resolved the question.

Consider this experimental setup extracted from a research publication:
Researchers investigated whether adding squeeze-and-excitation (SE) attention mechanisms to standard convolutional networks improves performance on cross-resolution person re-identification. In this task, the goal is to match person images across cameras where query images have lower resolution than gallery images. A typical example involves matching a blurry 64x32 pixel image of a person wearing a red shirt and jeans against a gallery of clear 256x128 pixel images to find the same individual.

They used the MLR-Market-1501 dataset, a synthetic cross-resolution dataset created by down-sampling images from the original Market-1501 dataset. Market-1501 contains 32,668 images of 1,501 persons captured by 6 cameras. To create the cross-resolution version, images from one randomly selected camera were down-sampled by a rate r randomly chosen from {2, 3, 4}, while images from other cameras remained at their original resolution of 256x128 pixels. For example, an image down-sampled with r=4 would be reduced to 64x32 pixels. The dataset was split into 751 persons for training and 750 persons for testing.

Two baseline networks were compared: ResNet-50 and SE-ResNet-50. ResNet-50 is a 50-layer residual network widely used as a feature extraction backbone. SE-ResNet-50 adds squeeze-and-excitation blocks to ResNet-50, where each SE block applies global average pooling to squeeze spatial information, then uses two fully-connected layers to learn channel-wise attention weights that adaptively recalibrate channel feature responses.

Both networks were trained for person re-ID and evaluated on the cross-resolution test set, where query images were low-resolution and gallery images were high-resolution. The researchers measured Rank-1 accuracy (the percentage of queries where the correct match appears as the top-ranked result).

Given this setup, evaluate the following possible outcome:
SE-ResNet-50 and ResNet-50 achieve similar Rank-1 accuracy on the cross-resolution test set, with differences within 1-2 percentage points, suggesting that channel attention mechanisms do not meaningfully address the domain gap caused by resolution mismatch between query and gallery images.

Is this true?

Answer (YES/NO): YES